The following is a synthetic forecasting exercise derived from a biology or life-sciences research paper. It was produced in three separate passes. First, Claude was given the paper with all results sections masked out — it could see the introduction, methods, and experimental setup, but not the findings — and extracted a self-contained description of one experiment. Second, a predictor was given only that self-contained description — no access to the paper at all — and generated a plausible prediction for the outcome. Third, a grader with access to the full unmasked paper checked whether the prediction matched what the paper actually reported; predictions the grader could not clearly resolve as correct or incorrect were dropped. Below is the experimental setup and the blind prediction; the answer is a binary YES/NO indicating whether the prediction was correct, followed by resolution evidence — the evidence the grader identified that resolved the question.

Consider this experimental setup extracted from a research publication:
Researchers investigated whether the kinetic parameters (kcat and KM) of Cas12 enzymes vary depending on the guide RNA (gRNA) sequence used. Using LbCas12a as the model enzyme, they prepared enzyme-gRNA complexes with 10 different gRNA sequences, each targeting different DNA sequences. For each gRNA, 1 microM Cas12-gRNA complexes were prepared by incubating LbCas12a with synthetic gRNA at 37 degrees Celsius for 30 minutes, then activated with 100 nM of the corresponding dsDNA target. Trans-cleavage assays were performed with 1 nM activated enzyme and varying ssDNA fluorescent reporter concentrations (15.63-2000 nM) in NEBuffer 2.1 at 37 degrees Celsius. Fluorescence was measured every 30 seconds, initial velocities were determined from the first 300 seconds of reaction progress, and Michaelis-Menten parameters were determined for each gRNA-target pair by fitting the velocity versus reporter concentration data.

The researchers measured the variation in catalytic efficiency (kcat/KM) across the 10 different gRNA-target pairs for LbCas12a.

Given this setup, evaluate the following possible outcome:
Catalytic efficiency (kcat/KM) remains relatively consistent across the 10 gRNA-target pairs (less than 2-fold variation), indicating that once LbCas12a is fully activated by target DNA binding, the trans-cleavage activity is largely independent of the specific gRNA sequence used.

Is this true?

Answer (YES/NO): NO